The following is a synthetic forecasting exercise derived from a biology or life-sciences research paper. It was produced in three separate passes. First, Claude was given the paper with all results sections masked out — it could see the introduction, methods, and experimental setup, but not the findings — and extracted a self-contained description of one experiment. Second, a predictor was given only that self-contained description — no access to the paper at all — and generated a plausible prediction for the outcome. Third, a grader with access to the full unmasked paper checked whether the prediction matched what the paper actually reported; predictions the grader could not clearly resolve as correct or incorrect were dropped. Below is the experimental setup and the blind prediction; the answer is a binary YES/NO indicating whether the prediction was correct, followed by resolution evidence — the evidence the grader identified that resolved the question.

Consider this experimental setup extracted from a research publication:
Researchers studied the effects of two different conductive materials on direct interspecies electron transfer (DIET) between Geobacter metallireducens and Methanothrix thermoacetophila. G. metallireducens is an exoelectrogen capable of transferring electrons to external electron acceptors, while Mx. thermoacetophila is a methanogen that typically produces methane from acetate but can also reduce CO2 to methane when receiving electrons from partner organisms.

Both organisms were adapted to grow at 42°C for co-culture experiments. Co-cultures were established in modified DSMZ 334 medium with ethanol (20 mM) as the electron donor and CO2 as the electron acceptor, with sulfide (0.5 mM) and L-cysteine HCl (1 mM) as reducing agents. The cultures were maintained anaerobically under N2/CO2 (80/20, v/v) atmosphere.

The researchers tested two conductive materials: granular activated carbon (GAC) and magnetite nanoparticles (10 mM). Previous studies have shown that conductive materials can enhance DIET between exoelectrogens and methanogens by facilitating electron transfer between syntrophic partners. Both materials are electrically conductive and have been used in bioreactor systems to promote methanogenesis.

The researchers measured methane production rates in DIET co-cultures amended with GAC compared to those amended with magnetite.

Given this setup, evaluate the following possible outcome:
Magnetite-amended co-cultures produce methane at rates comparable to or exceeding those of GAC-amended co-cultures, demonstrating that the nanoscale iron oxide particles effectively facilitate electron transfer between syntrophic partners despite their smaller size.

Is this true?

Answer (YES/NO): YES